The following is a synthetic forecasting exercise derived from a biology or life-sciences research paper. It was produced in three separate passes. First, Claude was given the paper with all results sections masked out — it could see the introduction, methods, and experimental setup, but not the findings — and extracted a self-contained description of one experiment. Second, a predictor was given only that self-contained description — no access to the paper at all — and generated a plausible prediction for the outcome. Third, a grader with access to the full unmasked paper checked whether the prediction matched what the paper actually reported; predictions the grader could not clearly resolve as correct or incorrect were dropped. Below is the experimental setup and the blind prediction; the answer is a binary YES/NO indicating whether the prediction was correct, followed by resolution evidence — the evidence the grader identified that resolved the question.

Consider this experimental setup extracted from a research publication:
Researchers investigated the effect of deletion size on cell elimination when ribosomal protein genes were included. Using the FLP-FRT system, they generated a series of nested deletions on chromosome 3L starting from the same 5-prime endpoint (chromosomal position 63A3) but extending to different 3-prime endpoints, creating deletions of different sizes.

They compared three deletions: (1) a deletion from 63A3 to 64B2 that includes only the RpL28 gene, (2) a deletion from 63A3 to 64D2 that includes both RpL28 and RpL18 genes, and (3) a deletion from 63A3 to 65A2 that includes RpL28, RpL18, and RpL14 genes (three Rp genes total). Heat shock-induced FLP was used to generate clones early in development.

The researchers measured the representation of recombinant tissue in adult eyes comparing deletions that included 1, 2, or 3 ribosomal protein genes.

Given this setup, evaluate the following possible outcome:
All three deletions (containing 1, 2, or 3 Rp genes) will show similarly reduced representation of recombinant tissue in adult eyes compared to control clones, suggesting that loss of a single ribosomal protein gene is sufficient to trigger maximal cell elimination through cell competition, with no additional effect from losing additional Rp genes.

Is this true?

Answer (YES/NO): NO